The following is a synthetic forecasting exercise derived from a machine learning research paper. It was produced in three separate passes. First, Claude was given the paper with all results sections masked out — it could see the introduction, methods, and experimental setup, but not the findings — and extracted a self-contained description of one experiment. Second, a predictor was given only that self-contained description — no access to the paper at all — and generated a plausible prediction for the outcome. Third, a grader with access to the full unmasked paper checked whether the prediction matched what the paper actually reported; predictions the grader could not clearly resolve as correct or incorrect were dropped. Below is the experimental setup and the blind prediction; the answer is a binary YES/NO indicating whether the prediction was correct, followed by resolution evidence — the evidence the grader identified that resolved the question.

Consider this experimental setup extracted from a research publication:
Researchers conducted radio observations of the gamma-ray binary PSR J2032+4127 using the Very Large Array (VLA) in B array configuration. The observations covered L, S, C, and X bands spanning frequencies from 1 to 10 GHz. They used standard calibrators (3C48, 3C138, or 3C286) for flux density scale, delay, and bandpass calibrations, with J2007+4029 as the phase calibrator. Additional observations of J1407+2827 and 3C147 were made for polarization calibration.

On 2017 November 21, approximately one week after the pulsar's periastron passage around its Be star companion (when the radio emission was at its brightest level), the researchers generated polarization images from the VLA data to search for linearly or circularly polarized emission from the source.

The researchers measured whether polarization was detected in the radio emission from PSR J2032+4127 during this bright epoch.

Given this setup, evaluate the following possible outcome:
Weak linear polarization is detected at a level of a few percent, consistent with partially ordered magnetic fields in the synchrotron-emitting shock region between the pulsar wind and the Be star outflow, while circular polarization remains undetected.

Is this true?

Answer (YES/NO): NO